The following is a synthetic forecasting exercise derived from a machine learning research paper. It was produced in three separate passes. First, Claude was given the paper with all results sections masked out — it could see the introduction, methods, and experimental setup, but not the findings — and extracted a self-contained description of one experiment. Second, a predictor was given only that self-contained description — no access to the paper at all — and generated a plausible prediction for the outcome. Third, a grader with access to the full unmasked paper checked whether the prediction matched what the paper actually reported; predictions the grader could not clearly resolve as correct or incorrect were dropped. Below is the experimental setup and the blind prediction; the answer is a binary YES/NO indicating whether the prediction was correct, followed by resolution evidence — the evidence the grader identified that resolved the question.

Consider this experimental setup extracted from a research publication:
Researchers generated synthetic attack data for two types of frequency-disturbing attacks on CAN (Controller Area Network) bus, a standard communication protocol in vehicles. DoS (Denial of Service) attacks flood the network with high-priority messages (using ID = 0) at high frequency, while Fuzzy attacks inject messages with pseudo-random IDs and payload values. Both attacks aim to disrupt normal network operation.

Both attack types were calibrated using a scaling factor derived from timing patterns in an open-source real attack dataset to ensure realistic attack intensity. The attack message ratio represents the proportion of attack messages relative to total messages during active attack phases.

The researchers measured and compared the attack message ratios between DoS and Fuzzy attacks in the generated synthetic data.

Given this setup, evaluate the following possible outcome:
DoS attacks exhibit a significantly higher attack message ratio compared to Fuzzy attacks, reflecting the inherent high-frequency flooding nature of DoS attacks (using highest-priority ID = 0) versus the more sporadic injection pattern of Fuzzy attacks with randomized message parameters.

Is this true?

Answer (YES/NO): YES